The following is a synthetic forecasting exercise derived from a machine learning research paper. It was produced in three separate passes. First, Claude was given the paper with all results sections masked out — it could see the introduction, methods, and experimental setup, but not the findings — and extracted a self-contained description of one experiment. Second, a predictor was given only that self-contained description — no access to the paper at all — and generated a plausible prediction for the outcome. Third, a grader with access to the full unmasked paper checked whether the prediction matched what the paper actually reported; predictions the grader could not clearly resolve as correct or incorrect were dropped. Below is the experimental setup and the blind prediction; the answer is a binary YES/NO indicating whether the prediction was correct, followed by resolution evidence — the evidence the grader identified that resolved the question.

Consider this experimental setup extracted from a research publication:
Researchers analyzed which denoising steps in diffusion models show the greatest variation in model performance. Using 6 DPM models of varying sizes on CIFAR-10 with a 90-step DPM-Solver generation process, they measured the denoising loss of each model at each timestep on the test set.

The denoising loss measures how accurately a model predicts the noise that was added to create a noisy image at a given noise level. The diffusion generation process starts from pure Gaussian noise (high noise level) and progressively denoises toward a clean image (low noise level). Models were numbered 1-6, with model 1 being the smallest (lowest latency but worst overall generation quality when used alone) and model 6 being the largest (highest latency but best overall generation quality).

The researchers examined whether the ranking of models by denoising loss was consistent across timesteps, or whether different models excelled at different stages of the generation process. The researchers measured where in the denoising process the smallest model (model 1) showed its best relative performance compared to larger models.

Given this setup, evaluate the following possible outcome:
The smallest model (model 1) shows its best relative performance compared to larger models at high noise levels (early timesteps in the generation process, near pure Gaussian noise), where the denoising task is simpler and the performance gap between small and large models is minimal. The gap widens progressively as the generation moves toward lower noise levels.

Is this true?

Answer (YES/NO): NO